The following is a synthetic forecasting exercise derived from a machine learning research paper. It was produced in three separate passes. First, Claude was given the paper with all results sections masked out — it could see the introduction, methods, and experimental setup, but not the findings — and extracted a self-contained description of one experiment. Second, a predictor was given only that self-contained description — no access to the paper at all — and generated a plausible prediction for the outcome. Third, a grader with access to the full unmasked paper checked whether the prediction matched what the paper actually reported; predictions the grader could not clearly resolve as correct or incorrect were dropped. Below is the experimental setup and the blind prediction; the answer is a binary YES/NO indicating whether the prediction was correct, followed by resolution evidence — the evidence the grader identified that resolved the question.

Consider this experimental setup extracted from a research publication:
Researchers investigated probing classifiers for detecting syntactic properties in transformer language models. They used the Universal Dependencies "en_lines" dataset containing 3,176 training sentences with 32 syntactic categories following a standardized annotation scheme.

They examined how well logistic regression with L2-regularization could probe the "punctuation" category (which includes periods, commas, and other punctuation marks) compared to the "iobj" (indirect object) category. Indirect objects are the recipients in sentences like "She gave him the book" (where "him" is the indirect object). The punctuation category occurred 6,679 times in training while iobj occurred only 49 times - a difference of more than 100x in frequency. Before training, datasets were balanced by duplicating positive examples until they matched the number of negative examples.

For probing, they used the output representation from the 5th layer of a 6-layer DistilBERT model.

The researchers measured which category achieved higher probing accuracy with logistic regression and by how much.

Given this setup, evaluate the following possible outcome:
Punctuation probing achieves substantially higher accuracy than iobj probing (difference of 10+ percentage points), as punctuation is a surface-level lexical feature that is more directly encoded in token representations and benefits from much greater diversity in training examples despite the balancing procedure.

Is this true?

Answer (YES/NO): NO